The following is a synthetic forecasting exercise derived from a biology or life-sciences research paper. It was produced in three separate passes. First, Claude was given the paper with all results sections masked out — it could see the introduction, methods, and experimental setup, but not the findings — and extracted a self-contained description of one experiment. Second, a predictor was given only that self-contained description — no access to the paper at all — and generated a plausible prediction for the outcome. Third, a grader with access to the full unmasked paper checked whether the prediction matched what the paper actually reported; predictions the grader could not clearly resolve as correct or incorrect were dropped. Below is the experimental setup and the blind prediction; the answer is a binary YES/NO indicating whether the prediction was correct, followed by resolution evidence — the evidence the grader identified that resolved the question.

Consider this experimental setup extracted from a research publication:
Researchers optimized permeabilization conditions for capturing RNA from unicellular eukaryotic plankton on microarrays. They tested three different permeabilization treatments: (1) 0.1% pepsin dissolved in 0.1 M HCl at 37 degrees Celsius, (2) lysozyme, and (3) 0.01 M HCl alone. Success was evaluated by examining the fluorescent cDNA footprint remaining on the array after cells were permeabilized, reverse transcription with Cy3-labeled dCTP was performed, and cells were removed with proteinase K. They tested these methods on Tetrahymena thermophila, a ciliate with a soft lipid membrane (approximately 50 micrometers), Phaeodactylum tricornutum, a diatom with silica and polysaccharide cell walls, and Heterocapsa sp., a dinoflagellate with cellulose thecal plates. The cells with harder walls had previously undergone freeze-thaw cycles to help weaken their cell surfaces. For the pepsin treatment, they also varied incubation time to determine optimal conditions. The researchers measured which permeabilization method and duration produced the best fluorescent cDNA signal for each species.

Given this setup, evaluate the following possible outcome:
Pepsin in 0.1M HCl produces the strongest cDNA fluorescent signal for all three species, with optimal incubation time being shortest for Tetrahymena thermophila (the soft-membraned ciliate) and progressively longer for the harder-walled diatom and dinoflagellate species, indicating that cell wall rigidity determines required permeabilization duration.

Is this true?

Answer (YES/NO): NO